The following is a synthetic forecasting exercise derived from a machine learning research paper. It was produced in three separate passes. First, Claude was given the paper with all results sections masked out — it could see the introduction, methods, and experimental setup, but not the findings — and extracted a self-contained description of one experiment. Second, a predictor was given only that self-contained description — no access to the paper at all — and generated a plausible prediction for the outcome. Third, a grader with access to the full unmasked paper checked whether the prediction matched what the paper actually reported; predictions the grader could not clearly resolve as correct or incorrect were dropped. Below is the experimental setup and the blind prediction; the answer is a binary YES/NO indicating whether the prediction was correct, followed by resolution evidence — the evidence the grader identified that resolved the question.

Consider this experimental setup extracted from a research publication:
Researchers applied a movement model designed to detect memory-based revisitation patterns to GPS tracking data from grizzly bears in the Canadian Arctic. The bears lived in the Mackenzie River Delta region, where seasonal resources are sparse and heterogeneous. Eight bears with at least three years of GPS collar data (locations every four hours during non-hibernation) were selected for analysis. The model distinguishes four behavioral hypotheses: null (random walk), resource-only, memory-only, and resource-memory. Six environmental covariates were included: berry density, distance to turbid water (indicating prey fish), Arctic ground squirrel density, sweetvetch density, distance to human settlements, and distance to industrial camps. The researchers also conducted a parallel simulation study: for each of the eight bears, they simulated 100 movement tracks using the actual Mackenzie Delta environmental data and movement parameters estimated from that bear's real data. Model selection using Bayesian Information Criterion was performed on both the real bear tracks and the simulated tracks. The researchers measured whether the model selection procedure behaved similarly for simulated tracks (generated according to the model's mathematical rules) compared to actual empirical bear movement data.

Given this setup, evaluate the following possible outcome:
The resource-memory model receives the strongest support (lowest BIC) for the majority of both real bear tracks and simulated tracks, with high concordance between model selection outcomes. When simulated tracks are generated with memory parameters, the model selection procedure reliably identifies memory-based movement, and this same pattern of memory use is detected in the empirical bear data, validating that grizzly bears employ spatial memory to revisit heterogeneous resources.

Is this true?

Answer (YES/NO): NO